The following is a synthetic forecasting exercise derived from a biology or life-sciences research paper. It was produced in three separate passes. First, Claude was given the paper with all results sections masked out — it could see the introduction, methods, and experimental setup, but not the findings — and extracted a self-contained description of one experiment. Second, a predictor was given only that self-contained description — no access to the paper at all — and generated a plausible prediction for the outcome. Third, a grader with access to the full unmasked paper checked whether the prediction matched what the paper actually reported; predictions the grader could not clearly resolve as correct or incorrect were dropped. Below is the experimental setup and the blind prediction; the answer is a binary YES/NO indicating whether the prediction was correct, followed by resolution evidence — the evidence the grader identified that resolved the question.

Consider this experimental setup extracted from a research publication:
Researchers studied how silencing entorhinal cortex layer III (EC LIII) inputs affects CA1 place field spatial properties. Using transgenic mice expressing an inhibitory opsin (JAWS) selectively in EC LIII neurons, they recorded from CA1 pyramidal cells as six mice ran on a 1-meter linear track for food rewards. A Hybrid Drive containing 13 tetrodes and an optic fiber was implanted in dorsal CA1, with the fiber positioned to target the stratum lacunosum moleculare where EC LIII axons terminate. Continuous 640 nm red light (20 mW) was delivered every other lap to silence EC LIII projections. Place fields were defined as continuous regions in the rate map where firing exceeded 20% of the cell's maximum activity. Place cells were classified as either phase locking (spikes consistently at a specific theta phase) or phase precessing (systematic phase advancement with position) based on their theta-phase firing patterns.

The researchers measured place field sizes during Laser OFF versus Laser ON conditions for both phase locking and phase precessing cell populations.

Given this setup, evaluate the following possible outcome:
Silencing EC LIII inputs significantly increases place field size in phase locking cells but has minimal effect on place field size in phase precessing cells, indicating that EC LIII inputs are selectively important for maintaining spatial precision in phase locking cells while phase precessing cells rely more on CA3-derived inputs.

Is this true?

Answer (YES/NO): NO